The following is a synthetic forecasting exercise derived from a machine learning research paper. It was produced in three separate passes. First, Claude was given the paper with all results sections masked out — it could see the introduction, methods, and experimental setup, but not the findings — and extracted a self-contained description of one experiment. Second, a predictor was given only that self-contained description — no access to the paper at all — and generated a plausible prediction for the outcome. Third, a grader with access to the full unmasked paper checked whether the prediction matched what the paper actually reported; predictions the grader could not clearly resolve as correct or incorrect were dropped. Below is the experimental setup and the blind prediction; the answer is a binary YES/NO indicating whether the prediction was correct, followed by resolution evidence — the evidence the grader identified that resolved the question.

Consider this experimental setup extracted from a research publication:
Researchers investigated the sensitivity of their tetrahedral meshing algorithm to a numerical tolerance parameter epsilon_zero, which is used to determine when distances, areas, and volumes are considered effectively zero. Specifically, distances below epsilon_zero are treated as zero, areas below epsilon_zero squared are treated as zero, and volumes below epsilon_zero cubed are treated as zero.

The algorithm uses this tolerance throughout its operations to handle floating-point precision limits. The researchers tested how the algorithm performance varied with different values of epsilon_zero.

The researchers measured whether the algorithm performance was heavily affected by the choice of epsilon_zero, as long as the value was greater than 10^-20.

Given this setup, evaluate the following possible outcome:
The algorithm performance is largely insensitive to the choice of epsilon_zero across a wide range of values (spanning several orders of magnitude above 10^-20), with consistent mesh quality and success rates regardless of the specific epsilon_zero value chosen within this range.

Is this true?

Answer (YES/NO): YES